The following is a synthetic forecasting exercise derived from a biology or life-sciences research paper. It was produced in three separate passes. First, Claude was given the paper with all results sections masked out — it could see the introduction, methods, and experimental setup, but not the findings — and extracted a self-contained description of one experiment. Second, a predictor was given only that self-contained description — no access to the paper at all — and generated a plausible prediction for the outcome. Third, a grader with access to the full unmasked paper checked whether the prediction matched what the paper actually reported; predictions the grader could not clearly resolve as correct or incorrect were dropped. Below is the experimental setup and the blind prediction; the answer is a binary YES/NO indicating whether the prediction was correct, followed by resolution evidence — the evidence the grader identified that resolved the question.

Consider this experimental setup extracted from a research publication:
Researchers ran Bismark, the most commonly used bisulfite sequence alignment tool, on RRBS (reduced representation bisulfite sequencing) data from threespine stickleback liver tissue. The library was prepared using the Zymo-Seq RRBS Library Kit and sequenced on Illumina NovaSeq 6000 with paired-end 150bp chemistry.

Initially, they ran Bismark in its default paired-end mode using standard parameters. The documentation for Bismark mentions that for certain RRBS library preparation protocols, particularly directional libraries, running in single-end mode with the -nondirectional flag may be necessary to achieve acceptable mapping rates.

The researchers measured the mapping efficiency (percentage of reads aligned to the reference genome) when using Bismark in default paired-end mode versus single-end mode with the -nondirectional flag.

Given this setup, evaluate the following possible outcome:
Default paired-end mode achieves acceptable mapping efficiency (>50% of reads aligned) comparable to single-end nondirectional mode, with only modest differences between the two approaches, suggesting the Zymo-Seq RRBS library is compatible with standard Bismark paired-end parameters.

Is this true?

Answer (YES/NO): NO